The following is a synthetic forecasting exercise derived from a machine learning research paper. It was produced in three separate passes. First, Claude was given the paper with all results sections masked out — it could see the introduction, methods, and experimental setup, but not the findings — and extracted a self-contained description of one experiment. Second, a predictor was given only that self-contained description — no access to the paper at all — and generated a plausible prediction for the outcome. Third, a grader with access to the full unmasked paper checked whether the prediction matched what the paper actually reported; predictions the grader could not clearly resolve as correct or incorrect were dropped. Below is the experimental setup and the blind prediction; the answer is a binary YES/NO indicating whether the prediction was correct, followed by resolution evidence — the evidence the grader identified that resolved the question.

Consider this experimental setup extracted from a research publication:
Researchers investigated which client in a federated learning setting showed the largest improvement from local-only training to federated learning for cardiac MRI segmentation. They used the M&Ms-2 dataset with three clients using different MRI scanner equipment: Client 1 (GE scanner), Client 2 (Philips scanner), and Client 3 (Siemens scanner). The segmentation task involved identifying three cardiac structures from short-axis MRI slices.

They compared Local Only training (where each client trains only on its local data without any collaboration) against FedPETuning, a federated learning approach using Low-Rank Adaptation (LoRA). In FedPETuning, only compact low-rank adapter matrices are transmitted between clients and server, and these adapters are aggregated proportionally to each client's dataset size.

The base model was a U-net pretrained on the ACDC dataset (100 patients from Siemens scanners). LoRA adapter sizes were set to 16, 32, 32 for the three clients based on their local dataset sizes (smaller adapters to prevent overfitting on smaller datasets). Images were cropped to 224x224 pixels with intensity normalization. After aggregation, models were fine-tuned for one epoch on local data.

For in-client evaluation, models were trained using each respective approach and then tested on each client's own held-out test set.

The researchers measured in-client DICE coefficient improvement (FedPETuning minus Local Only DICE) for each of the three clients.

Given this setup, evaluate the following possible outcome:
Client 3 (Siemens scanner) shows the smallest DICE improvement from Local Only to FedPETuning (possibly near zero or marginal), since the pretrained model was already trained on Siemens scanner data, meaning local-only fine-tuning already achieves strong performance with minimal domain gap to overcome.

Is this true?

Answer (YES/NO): YES